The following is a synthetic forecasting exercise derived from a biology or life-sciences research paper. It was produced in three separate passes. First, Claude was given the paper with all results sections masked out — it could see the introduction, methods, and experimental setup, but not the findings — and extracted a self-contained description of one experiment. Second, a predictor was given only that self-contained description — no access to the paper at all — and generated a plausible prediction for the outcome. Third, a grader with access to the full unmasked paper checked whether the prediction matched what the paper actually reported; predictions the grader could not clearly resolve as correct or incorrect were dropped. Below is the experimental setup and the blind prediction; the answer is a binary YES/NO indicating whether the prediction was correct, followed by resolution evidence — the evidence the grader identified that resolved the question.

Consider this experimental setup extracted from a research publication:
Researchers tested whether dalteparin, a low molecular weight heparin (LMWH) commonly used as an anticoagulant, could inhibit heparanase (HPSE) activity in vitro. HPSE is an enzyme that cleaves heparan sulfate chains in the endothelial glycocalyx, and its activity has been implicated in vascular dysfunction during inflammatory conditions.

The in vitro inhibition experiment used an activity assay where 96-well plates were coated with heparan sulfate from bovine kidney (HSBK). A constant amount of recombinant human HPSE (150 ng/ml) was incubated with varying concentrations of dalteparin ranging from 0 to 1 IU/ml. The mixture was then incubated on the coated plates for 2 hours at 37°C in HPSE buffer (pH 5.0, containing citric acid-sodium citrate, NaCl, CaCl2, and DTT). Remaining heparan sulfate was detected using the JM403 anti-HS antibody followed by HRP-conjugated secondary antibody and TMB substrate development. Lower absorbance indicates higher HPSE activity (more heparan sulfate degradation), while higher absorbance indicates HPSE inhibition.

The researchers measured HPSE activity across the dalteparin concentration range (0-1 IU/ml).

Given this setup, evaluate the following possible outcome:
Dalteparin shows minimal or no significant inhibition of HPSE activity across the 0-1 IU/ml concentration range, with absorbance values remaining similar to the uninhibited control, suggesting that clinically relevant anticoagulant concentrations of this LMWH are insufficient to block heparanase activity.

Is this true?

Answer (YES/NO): NO